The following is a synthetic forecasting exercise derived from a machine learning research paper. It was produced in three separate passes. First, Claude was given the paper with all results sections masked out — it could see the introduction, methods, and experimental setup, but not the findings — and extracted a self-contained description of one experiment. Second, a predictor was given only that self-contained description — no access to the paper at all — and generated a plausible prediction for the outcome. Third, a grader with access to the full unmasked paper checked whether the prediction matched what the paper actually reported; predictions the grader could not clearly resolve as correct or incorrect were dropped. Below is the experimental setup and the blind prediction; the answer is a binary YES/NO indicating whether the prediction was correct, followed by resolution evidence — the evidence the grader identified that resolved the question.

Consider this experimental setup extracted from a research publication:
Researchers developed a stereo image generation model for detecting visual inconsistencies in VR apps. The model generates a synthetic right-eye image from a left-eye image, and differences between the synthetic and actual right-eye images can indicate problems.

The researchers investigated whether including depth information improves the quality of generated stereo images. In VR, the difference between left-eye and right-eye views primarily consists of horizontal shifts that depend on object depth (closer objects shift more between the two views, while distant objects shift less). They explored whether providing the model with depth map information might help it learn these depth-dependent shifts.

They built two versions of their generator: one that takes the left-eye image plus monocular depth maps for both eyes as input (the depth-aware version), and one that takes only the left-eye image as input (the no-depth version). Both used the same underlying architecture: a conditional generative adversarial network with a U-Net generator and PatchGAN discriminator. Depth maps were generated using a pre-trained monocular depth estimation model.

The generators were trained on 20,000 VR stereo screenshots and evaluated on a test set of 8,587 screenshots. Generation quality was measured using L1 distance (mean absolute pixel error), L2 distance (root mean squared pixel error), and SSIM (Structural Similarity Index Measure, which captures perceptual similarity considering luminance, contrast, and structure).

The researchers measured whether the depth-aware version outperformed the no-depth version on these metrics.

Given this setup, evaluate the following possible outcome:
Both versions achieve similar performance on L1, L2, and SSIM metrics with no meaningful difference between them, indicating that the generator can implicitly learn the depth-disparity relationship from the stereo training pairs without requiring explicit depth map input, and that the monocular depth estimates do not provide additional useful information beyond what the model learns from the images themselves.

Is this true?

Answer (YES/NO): NO